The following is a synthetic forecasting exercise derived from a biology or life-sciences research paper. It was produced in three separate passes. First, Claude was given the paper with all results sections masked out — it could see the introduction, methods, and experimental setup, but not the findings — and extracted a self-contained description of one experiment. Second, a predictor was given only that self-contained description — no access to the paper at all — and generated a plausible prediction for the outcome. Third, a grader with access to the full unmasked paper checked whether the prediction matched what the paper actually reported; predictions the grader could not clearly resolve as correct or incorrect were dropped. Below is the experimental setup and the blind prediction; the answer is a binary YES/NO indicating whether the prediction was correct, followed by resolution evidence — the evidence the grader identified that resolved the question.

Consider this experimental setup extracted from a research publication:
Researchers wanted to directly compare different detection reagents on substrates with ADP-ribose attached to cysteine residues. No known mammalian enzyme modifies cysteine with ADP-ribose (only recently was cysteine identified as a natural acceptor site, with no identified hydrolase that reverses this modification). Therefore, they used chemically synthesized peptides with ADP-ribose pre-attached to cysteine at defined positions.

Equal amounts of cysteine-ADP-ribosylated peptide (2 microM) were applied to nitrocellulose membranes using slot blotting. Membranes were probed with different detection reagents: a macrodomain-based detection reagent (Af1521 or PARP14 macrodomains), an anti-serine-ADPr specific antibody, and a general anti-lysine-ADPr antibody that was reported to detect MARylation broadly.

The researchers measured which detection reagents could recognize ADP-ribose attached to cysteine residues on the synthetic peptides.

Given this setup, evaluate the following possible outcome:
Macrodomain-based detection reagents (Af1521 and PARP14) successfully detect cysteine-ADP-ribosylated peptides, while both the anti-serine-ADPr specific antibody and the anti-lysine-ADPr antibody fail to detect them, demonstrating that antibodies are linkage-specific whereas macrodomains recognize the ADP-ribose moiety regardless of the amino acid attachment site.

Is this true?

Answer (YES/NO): NO